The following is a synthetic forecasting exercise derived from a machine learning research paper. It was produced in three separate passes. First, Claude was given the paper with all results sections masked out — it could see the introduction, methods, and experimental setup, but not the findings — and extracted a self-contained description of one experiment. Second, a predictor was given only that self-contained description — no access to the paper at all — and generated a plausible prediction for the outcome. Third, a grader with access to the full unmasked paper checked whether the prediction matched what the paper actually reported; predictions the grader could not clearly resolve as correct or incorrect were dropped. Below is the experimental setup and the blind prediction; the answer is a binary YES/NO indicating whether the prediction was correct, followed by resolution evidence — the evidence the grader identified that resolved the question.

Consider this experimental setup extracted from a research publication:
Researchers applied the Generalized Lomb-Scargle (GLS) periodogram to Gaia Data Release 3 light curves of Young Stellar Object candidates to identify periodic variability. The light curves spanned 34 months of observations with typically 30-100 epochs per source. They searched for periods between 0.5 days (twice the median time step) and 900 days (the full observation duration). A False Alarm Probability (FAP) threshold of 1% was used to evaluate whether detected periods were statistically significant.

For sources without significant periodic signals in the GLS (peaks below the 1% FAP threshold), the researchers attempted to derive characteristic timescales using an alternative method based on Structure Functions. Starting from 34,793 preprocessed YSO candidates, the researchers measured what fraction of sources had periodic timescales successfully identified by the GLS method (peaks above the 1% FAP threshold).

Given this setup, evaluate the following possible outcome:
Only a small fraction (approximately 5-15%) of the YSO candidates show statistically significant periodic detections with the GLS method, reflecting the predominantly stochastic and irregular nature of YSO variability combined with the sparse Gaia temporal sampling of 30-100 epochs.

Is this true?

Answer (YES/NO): NO